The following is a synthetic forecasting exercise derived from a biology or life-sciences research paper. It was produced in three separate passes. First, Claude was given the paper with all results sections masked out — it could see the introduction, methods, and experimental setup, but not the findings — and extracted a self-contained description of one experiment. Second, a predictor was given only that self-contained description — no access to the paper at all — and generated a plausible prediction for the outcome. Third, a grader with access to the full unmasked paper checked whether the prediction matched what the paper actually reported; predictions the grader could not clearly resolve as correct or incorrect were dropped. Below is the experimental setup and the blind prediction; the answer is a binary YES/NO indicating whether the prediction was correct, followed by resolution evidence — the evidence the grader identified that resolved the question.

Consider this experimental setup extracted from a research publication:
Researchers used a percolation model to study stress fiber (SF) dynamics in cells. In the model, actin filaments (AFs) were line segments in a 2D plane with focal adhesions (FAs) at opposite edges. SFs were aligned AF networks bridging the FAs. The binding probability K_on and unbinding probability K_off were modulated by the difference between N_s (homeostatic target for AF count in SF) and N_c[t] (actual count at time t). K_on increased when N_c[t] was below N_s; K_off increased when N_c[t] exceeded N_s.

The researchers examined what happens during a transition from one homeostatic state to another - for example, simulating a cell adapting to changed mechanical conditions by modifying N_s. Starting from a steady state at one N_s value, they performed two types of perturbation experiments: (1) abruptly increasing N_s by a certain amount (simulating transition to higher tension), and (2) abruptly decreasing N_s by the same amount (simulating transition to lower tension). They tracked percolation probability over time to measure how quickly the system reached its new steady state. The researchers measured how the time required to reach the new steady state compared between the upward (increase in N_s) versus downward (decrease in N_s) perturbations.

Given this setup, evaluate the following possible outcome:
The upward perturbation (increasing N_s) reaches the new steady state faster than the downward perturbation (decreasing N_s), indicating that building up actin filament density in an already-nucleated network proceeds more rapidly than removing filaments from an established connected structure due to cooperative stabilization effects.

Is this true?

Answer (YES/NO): NO